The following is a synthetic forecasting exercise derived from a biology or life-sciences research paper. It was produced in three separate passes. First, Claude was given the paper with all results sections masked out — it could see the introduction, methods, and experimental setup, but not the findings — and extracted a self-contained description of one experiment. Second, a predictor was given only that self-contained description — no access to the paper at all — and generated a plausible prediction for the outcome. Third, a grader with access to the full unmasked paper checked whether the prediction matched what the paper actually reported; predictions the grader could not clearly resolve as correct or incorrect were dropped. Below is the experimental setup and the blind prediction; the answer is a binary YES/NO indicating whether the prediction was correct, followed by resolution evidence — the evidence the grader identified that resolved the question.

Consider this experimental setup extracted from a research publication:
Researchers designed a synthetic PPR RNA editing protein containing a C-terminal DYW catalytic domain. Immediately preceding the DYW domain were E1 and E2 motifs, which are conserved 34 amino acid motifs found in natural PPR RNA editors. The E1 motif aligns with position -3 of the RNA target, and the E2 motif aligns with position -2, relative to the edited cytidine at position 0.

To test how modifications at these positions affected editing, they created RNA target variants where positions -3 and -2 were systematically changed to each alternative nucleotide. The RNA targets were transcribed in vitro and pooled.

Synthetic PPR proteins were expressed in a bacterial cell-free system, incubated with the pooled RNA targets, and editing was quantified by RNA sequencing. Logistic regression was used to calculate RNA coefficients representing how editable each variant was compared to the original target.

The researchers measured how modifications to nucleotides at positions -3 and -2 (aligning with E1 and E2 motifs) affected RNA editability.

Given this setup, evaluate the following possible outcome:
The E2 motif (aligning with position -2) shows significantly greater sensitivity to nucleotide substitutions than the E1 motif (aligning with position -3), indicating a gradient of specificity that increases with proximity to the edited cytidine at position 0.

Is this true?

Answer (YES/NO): NO